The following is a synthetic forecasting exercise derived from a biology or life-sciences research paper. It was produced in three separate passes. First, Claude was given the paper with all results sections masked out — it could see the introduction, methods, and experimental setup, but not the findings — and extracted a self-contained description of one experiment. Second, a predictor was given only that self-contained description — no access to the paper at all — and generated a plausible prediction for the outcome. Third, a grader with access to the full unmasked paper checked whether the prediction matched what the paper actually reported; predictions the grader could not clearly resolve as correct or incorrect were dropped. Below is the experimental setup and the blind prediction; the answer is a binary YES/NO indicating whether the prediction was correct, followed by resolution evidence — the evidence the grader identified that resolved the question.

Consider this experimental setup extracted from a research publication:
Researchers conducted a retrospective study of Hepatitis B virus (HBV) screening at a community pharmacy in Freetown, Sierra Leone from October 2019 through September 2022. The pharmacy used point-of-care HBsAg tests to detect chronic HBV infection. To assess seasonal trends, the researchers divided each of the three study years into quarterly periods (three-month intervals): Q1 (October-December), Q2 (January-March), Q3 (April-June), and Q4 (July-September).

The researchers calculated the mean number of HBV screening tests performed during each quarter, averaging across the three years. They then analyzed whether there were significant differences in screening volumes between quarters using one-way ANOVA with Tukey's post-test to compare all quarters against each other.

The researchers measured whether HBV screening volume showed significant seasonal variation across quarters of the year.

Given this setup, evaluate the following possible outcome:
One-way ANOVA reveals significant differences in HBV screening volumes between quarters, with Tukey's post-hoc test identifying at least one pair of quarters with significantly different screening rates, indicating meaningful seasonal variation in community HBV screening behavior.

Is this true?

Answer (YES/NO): YES